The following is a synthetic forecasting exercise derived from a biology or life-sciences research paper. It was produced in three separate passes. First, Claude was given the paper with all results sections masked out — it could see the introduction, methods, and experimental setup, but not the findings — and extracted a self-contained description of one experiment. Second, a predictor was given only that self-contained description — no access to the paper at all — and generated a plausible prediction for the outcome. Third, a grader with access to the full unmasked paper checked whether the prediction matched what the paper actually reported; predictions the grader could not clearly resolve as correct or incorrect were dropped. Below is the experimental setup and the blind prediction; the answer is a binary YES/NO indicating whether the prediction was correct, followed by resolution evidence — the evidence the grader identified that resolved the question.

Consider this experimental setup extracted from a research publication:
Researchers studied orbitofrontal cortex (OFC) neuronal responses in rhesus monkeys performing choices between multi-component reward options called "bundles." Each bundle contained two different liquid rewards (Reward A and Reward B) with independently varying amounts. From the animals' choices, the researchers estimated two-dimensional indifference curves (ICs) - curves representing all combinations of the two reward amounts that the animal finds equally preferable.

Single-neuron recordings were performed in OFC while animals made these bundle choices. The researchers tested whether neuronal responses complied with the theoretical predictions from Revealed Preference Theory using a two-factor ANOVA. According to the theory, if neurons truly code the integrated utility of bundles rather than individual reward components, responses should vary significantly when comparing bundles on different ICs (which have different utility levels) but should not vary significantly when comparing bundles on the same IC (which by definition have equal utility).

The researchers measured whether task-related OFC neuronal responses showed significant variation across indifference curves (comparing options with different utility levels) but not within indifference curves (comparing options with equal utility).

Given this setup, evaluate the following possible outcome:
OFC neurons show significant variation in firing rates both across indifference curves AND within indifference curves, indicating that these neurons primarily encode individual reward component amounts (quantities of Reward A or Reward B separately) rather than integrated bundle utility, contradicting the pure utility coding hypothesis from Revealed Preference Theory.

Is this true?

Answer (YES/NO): NO